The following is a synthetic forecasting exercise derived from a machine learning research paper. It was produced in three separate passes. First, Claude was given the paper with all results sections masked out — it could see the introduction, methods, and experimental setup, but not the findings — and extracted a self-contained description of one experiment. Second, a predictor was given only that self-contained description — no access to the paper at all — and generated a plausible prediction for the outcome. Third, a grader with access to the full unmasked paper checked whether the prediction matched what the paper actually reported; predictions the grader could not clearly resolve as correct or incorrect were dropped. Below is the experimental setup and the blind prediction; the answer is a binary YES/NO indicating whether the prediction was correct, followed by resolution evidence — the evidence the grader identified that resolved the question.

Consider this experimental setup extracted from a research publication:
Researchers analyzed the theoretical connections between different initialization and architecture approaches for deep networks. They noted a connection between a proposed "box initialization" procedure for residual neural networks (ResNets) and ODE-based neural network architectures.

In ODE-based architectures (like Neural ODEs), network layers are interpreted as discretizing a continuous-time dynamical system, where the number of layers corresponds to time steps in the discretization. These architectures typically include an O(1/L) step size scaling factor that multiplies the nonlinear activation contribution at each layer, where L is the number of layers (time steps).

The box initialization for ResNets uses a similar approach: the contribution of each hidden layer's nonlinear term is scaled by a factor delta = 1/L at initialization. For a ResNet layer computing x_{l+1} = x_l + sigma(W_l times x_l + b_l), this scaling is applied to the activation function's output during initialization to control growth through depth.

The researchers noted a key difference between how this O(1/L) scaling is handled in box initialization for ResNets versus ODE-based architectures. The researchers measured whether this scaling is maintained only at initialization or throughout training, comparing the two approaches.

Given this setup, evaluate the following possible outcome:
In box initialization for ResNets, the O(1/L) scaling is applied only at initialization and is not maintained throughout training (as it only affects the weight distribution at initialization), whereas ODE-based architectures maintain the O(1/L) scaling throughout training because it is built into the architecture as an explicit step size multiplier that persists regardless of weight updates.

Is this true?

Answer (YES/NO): YES